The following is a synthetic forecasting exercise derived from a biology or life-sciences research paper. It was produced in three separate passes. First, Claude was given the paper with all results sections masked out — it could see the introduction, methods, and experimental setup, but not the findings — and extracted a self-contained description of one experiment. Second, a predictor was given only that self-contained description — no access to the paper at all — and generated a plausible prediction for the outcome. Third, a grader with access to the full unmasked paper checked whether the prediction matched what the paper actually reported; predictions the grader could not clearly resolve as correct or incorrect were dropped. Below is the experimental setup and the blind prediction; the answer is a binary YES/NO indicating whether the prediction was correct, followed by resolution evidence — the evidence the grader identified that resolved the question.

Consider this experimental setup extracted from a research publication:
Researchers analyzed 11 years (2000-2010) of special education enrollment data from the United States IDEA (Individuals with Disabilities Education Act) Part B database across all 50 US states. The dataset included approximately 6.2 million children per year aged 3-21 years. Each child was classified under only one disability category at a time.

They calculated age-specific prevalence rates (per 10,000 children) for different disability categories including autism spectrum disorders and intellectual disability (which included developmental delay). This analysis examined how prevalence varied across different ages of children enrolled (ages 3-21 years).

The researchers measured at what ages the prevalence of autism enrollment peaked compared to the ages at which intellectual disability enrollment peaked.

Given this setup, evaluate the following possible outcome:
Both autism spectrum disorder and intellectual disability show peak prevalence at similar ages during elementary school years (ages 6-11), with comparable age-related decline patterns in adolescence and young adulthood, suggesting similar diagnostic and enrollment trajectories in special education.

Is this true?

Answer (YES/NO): NO